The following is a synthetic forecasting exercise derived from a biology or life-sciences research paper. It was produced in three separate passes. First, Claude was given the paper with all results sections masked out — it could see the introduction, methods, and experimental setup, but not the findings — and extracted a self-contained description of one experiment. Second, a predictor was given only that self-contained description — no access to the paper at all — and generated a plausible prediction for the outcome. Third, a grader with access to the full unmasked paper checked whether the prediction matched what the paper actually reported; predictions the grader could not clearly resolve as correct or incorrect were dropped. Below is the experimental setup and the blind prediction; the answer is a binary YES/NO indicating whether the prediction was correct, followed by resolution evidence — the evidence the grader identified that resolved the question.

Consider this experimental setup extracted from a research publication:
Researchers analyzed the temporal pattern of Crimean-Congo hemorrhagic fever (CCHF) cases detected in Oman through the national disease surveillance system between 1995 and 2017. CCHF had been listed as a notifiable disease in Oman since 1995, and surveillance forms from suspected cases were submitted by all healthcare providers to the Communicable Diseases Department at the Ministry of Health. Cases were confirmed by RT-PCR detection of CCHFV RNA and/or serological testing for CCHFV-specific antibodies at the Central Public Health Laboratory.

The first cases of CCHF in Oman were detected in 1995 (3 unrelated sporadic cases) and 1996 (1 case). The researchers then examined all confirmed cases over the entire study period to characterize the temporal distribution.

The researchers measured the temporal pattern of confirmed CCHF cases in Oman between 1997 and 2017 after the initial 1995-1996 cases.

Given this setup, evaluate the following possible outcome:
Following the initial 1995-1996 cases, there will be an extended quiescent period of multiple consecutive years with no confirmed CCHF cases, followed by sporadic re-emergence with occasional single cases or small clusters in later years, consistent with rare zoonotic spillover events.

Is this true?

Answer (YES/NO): NO